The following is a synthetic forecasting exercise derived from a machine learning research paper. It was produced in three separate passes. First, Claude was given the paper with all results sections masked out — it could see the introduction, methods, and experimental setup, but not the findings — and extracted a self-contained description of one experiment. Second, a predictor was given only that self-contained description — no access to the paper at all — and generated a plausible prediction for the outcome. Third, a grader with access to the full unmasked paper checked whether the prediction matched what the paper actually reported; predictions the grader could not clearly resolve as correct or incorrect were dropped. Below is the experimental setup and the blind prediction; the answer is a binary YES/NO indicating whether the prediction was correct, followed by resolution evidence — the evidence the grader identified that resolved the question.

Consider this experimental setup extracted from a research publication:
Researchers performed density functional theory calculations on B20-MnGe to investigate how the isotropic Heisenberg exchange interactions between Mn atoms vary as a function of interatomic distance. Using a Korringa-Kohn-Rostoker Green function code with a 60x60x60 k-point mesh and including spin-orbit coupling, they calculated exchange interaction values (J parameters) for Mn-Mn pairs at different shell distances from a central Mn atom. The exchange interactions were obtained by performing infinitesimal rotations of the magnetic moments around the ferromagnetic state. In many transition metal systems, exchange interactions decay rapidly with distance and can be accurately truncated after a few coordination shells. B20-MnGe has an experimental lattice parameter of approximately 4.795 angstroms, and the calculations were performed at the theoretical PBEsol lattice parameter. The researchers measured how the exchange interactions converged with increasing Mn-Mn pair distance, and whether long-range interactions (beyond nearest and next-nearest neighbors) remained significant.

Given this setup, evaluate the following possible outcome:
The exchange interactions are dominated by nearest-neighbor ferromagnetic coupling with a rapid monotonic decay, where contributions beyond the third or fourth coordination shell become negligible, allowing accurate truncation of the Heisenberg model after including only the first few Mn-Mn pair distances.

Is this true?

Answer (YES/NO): NO